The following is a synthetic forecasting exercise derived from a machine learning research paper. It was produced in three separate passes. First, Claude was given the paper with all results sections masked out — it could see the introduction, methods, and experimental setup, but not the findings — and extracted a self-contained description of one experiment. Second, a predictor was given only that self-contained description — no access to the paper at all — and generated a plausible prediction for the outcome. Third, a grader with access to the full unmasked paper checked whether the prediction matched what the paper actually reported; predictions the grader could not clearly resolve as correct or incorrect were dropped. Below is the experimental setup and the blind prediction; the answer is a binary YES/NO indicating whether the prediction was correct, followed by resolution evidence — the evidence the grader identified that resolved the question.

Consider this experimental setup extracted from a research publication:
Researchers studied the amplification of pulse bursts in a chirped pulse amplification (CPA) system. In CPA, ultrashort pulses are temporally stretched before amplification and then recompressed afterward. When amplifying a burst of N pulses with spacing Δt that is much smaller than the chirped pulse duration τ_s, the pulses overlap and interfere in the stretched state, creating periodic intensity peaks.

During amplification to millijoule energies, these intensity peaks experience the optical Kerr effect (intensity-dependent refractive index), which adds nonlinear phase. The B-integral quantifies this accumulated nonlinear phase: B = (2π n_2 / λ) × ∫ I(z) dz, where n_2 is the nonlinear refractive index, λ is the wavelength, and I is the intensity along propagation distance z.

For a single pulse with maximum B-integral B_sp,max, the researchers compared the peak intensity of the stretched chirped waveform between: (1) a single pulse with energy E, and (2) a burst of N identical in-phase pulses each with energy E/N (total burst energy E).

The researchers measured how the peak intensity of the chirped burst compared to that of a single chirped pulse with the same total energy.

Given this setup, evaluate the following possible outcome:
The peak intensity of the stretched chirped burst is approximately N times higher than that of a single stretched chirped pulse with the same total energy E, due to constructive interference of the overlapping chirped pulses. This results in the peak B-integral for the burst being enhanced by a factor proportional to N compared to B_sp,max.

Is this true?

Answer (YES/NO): YES